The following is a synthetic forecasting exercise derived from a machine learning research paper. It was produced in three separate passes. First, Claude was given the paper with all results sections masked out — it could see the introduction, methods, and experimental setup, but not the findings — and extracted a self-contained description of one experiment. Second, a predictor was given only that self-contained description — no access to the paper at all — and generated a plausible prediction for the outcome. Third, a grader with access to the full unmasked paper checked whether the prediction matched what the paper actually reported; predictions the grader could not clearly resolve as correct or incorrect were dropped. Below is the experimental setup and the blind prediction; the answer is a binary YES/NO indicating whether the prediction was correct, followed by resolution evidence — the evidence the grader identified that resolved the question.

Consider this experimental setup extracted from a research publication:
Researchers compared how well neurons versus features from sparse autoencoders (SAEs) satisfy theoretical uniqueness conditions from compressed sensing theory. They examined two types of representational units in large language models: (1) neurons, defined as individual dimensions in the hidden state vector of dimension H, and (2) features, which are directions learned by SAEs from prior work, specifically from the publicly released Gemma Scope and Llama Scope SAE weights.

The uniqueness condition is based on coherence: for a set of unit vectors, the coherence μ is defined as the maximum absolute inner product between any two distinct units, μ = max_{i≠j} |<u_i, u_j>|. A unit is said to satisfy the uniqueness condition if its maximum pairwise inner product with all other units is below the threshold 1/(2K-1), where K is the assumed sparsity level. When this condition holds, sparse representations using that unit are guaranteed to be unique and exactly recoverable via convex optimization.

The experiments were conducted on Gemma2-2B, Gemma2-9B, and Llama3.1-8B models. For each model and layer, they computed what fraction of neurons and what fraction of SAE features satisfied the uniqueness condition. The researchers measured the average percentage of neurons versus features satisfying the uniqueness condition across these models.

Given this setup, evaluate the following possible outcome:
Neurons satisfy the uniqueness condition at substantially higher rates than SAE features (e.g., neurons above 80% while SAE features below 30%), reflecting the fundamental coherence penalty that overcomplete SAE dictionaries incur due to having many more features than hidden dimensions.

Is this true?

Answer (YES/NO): NO